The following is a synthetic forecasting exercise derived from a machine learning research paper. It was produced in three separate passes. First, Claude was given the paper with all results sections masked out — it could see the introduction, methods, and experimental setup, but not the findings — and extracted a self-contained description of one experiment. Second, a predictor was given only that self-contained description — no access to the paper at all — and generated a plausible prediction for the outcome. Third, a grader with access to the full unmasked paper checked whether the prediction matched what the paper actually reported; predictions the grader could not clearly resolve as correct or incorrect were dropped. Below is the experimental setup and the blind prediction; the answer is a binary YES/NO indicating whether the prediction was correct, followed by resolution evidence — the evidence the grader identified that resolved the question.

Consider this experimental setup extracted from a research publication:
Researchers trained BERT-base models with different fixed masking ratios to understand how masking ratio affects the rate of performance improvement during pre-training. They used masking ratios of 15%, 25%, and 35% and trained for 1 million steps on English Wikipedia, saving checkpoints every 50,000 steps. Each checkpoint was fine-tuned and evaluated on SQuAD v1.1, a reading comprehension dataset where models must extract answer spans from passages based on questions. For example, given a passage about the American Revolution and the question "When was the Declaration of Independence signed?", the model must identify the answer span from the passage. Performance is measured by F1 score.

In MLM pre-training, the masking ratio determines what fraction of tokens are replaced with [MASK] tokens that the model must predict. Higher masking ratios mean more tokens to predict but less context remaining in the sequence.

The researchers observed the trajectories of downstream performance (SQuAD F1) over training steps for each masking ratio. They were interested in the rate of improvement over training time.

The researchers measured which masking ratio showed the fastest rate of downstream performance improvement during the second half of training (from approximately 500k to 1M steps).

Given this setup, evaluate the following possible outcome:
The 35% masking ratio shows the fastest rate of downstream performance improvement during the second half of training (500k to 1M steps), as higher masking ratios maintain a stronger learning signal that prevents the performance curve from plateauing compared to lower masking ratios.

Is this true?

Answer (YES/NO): NO